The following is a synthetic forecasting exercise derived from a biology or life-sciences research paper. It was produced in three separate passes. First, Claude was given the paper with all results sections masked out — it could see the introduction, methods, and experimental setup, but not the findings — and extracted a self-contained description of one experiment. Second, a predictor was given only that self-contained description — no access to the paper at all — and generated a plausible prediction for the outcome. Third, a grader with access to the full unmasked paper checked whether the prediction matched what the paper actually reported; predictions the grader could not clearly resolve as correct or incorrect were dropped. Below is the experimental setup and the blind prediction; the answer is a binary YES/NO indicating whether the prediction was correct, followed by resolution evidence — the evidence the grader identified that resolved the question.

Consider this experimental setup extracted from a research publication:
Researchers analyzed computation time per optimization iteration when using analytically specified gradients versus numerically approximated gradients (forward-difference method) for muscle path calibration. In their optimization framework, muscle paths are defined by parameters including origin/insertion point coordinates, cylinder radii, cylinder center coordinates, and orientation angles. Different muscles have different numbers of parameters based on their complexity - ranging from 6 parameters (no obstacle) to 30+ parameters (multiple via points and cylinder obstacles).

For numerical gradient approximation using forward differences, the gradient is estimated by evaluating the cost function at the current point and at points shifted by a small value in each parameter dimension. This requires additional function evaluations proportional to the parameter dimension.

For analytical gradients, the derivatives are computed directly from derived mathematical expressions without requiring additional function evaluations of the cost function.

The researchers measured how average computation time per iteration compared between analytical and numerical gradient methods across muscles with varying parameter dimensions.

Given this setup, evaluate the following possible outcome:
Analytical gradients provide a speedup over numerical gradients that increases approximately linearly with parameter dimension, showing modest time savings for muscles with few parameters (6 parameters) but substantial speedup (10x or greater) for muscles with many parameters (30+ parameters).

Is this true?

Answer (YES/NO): YES